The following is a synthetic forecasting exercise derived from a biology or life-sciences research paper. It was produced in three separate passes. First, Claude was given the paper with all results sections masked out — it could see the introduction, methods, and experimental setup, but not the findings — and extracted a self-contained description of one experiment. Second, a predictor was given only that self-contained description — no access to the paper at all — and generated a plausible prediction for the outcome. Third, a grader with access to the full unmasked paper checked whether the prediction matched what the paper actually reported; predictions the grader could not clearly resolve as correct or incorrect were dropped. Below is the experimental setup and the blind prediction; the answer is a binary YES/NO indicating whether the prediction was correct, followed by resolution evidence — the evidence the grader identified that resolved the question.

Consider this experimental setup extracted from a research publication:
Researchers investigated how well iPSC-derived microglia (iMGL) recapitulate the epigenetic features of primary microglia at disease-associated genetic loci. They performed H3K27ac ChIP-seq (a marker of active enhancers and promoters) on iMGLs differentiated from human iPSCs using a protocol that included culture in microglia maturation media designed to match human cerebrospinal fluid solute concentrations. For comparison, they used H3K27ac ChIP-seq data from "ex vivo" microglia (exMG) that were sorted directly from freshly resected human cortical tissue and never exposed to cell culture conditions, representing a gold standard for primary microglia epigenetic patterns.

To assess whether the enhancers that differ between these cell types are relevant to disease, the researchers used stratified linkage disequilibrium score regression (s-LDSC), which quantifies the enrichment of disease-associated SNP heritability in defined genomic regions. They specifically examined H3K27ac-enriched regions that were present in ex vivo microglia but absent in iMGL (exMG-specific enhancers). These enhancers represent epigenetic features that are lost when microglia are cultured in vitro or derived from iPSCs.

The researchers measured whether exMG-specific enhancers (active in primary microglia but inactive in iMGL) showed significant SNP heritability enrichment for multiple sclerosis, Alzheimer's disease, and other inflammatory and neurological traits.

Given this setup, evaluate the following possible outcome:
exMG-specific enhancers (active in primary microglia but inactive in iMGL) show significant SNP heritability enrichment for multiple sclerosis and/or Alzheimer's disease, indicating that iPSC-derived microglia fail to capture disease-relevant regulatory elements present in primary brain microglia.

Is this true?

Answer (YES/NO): NO